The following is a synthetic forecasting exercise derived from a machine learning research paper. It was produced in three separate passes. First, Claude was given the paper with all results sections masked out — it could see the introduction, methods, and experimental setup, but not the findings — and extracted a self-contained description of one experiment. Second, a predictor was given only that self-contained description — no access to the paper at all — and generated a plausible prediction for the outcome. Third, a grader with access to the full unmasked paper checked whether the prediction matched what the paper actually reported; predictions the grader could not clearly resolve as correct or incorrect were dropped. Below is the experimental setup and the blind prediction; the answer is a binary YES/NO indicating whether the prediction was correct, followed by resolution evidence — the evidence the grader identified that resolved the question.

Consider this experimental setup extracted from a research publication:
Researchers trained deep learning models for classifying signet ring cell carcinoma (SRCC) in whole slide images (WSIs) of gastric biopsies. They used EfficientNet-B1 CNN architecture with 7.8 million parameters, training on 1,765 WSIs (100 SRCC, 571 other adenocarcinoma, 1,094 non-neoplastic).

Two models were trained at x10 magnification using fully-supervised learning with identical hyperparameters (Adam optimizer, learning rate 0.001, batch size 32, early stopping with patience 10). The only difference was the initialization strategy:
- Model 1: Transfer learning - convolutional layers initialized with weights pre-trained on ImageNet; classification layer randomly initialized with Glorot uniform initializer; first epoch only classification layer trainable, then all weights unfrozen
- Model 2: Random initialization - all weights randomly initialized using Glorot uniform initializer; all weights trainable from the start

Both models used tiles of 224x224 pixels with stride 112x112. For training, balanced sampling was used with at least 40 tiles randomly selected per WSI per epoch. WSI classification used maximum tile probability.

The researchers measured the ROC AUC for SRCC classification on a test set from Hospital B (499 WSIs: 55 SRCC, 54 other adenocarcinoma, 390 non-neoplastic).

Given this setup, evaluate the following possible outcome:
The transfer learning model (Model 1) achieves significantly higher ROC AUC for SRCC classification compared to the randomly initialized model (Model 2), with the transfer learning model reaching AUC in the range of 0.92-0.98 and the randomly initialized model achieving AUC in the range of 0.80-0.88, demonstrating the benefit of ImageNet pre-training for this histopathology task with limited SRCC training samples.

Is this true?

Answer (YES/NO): NO